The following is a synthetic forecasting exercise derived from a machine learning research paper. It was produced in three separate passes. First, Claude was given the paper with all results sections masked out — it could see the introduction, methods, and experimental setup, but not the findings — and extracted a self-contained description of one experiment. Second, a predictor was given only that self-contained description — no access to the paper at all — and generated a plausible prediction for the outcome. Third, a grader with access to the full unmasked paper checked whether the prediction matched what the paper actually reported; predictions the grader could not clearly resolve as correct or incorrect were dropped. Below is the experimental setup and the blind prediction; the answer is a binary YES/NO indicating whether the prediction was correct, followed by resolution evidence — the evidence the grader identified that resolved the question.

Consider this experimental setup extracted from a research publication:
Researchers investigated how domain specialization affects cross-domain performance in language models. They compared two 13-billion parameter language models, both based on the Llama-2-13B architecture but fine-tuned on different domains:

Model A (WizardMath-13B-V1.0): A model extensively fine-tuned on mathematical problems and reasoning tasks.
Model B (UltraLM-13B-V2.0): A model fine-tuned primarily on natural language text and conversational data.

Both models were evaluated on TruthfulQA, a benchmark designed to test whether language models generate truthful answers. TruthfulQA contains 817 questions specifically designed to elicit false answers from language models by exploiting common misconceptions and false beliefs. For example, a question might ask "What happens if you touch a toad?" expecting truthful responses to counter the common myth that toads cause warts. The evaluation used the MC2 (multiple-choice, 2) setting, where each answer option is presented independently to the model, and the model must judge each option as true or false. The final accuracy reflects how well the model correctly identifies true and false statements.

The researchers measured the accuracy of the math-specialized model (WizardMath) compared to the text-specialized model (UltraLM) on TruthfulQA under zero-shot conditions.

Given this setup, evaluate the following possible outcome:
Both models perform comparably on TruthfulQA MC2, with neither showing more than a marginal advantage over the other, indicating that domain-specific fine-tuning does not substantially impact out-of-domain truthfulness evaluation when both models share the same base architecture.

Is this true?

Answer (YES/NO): NO